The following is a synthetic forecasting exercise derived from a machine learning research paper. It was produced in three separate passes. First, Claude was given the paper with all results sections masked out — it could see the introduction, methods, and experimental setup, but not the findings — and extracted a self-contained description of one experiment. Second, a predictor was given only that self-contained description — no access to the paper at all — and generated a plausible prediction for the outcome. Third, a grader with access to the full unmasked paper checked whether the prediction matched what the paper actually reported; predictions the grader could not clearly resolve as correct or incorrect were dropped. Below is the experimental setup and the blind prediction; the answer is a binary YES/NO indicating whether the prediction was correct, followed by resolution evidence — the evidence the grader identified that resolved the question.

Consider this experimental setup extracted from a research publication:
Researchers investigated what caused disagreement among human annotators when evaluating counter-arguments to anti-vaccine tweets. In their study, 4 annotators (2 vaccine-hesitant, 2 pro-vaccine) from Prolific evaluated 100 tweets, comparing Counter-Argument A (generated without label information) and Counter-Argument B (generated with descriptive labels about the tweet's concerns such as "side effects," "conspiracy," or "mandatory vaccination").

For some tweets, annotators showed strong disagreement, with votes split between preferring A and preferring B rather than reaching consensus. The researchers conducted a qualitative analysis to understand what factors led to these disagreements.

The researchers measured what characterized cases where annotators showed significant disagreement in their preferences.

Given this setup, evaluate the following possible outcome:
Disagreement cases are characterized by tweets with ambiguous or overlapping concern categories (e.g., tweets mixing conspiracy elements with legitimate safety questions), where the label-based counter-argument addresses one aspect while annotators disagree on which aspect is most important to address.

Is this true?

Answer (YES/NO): NO